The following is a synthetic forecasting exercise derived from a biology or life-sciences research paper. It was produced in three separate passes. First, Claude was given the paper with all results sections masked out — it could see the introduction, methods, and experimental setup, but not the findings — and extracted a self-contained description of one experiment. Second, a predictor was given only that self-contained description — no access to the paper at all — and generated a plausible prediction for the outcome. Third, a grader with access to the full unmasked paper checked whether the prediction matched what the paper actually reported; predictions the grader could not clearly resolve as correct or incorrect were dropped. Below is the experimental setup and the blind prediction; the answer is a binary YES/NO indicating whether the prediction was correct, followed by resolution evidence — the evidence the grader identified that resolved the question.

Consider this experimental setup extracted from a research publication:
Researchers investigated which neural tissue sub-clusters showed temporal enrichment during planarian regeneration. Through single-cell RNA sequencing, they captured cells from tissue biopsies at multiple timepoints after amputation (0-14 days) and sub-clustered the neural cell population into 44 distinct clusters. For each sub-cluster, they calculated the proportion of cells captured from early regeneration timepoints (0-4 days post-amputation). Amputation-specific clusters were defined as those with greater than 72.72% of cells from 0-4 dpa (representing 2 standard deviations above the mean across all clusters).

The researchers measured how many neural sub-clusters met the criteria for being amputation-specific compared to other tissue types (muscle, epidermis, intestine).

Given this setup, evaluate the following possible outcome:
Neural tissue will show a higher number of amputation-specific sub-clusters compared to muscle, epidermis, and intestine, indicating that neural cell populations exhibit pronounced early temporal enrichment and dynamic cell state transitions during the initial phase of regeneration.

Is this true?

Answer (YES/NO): NO